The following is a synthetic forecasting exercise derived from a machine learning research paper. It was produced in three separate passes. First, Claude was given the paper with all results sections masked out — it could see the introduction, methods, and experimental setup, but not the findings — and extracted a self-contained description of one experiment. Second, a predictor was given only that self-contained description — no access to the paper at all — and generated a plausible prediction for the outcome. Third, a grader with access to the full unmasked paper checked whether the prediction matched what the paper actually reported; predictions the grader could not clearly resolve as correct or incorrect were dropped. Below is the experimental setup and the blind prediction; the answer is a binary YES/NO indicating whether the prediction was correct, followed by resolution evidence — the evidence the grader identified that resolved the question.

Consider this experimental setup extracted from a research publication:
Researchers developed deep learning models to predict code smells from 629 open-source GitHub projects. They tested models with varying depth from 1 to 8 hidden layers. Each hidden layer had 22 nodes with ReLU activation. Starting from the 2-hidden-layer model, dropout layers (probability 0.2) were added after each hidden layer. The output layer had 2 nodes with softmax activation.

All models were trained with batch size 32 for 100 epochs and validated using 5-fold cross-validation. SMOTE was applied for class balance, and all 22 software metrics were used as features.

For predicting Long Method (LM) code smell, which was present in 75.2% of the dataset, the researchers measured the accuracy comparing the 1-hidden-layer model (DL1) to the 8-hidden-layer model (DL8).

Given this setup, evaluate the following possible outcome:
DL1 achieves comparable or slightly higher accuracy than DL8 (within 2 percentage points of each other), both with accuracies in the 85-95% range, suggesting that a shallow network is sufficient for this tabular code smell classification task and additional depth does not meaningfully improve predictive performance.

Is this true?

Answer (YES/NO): NO